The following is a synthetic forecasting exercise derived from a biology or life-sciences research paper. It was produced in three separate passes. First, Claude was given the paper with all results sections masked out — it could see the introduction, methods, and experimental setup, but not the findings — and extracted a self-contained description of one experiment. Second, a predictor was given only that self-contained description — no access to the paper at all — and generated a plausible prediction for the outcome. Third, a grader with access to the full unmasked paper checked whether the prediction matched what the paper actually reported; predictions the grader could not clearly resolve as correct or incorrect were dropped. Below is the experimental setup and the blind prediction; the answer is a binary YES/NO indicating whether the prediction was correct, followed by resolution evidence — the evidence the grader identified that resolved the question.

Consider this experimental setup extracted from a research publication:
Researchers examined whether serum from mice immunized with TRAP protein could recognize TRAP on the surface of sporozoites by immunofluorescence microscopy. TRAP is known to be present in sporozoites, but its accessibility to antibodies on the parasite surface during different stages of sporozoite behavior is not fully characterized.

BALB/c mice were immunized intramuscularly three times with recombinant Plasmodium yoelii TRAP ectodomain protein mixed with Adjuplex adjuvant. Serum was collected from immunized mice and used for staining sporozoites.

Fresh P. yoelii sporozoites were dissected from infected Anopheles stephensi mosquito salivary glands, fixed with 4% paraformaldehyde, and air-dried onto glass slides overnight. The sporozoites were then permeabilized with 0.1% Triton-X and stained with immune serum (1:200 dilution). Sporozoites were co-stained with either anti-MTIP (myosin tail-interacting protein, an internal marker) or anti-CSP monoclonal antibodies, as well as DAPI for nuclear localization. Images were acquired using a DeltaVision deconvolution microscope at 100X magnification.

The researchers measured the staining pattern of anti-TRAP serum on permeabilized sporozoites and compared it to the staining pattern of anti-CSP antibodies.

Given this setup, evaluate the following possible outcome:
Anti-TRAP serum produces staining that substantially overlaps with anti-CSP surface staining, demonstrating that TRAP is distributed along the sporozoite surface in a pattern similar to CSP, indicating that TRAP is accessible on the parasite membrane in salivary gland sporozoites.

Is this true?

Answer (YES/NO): NO